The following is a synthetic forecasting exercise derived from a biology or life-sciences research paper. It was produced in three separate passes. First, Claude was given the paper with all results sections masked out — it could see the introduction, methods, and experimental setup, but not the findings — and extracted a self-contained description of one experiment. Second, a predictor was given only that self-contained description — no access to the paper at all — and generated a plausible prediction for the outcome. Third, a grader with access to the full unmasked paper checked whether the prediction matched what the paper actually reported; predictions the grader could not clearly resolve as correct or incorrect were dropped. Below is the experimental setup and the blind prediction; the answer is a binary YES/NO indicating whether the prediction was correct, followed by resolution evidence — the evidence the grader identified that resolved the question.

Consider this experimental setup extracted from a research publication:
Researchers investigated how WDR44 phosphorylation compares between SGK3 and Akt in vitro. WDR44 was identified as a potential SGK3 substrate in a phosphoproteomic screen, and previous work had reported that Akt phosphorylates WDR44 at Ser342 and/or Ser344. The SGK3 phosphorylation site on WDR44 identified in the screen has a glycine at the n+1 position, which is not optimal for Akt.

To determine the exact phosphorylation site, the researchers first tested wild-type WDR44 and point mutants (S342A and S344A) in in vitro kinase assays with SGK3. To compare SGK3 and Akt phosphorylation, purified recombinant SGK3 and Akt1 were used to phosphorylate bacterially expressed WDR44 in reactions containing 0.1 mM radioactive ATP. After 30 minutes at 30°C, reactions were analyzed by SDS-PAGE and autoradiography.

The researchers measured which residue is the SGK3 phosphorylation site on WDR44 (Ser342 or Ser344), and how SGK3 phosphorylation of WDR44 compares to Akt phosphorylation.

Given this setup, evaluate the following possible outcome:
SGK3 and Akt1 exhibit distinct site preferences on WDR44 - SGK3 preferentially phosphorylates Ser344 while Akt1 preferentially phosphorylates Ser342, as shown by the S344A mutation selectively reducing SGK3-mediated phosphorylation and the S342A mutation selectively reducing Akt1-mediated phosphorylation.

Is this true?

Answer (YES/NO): NO